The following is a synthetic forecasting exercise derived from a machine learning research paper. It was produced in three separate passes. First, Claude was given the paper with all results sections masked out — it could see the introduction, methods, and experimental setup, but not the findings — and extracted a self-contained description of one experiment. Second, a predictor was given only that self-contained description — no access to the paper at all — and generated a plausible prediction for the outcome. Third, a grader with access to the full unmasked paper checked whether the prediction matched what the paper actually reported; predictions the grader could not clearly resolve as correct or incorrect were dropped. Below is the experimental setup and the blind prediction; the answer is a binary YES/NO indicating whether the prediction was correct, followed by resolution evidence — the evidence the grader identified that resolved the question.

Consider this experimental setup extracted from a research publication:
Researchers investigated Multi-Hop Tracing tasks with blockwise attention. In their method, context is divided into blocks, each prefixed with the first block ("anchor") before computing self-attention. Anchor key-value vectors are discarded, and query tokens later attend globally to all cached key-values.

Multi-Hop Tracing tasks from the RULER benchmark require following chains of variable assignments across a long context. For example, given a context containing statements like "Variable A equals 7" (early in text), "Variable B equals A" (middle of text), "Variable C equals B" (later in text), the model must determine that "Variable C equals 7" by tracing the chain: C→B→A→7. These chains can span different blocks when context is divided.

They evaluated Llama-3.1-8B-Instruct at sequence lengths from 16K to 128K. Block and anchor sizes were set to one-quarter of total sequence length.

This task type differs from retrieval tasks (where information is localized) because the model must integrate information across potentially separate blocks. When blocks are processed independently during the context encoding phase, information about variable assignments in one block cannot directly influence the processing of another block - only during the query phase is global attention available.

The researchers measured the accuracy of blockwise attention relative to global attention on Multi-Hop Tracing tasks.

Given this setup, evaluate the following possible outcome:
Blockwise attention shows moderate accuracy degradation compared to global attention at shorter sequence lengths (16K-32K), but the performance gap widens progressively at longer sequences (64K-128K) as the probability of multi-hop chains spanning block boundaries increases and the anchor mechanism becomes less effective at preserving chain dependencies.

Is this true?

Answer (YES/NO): NO